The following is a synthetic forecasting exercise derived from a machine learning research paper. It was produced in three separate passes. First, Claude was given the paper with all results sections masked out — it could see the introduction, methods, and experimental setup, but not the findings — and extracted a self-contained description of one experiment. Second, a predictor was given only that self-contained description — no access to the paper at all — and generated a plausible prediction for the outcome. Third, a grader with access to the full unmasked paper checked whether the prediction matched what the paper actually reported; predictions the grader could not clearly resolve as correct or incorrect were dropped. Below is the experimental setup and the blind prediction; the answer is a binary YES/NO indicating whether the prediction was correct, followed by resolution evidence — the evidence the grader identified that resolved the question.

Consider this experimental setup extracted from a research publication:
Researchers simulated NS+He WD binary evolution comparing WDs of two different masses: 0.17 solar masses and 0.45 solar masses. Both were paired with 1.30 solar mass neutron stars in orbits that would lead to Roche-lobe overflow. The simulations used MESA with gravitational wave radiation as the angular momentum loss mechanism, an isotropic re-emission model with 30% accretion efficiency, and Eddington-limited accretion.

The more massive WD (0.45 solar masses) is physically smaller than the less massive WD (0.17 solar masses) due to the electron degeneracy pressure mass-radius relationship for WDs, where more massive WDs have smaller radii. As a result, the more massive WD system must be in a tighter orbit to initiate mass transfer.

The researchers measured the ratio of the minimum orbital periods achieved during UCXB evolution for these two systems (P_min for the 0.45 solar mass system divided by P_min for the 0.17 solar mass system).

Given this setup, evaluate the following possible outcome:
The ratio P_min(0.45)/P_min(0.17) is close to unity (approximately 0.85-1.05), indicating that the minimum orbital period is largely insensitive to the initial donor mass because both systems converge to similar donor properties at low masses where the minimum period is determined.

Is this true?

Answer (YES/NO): NO